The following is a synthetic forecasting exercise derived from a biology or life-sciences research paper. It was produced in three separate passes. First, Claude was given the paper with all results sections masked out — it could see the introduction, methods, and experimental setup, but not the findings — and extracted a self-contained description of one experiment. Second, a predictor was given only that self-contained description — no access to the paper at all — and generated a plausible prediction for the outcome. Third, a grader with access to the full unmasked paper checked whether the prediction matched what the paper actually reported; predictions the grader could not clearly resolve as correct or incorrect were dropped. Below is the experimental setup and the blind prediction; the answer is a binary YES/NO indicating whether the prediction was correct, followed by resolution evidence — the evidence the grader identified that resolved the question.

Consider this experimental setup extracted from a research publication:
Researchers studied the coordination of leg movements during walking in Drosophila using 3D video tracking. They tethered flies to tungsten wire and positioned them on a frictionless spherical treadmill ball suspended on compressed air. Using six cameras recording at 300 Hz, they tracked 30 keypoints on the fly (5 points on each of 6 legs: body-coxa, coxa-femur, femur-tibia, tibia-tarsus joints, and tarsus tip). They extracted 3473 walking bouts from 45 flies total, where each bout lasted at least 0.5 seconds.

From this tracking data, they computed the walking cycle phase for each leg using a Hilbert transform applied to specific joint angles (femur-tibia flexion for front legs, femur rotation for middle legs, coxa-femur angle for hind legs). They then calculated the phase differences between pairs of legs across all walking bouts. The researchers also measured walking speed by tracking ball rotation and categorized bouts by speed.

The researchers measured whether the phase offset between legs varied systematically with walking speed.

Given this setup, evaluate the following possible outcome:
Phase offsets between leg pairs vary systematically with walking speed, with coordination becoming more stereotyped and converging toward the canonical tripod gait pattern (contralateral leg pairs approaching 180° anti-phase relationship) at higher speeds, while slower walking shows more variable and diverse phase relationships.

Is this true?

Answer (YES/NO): NO